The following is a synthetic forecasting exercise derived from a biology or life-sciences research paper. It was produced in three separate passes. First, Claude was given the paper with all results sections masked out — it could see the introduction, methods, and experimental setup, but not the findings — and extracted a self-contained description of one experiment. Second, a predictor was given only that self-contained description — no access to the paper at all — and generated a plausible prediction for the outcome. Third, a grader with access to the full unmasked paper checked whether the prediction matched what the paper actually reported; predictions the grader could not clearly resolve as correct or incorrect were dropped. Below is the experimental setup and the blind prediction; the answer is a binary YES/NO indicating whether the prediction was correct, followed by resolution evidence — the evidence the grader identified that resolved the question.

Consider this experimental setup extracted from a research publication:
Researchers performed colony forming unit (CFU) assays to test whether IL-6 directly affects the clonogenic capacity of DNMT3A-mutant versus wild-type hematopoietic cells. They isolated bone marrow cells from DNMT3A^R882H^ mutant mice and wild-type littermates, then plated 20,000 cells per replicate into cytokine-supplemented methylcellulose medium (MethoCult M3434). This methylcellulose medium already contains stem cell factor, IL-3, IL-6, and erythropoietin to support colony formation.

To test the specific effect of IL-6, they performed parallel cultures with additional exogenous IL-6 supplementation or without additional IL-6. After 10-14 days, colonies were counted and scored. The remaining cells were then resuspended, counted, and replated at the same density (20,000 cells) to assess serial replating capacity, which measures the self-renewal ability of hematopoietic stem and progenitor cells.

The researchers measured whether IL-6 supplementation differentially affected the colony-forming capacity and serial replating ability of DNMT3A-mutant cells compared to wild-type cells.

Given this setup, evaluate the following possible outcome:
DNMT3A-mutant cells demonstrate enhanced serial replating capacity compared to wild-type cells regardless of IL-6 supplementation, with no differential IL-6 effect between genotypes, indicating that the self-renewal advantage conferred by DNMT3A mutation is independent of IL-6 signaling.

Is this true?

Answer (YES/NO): NO